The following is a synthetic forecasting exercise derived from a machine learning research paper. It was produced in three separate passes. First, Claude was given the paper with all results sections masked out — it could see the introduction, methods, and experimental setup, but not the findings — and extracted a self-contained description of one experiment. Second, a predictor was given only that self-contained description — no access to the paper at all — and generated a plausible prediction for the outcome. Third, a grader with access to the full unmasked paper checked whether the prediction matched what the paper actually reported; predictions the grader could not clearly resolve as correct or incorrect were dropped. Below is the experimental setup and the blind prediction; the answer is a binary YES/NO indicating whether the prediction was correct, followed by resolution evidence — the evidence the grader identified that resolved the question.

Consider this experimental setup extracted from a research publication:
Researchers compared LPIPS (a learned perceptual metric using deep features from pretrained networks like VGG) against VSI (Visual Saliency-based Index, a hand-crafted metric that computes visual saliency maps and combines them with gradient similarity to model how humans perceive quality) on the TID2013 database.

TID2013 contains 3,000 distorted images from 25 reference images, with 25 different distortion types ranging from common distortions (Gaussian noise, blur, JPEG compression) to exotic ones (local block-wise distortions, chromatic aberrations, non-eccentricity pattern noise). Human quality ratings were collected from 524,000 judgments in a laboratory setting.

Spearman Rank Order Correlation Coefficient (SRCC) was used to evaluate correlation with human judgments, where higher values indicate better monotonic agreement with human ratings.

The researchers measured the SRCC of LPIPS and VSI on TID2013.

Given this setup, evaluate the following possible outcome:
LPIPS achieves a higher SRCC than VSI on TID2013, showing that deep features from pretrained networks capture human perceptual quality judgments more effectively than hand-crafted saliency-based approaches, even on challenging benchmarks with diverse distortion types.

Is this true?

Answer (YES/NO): NO